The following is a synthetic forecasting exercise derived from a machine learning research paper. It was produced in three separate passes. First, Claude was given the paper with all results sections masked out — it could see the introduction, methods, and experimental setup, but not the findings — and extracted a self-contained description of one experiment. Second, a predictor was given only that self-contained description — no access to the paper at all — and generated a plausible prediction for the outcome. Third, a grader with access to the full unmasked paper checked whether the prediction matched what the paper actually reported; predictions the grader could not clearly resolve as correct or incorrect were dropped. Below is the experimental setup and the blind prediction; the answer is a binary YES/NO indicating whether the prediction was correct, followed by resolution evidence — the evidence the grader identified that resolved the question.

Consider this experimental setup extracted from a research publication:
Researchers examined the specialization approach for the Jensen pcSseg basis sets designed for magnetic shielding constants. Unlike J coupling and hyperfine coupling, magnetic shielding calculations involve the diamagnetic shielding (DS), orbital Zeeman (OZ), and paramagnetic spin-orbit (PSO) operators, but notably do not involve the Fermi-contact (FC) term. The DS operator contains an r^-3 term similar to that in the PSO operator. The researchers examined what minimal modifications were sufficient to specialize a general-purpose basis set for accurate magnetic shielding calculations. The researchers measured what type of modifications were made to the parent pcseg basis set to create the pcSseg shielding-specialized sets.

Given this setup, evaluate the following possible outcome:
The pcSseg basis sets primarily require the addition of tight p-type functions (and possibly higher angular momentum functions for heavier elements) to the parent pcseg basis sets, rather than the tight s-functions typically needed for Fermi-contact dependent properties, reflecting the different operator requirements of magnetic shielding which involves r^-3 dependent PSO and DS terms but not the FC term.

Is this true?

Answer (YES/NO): YES